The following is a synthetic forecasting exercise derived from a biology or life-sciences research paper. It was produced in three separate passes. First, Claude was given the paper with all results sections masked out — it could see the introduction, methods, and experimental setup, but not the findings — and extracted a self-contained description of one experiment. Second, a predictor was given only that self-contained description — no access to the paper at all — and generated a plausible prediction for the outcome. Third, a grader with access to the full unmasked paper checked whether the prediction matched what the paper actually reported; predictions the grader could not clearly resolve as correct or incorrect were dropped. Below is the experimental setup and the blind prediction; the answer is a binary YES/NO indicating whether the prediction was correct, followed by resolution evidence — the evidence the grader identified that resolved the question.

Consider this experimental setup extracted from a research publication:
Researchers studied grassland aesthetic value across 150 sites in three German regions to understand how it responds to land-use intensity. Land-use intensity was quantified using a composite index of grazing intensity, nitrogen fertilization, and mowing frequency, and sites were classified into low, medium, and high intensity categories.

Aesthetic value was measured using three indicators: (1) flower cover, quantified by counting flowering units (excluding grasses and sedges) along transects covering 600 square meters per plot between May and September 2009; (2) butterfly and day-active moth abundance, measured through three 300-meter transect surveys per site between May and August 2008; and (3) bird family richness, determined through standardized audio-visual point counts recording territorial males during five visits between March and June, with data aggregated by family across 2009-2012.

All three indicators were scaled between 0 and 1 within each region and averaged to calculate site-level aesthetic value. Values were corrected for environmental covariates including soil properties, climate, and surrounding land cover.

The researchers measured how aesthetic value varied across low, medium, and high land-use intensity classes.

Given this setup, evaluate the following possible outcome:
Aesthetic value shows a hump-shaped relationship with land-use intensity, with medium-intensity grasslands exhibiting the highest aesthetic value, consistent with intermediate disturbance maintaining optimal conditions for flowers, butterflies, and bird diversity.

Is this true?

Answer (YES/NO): NO